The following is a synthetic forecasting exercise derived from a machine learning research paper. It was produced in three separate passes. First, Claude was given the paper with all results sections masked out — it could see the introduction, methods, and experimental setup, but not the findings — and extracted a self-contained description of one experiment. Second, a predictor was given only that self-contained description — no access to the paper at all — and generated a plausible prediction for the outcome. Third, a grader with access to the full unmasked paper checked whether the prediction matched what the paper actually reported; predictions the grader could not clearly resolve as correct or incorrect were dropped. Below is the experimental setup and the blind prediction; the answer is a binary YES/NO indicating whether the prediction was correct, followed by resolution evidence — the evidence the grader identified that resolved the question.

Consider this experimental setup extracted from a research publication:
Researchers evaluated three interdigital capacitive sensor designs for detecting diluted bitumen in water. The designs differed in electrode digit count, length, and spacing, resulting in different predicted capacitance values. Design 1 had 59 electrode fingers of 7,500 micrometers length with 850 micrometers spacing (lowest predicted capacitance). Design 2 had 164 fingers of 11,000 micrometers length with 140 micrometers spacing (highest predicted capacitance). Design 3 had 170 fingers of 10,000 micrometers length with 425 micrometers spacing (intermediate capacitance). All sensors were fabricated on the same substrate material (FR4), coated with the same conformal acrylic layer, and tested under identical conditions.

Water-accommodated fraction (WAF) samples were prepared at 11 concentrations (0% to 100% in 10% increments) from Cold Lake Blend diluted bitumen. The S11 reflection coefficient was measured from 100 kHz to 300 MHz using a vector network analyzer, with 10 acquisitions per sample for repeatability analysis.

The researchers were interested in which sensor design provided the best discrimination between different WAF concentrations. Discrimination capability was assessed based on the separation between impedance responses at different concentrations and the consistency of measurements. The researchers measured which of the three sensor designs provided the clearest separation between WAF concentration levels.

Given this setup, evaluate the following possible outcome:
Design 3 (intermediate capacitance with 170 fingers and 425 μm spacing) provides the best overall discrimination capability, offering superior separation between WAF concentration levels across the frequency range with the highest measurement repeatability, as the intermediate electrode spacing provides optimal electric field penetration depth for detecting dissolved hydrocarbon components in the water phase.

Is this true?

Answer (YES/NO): NO